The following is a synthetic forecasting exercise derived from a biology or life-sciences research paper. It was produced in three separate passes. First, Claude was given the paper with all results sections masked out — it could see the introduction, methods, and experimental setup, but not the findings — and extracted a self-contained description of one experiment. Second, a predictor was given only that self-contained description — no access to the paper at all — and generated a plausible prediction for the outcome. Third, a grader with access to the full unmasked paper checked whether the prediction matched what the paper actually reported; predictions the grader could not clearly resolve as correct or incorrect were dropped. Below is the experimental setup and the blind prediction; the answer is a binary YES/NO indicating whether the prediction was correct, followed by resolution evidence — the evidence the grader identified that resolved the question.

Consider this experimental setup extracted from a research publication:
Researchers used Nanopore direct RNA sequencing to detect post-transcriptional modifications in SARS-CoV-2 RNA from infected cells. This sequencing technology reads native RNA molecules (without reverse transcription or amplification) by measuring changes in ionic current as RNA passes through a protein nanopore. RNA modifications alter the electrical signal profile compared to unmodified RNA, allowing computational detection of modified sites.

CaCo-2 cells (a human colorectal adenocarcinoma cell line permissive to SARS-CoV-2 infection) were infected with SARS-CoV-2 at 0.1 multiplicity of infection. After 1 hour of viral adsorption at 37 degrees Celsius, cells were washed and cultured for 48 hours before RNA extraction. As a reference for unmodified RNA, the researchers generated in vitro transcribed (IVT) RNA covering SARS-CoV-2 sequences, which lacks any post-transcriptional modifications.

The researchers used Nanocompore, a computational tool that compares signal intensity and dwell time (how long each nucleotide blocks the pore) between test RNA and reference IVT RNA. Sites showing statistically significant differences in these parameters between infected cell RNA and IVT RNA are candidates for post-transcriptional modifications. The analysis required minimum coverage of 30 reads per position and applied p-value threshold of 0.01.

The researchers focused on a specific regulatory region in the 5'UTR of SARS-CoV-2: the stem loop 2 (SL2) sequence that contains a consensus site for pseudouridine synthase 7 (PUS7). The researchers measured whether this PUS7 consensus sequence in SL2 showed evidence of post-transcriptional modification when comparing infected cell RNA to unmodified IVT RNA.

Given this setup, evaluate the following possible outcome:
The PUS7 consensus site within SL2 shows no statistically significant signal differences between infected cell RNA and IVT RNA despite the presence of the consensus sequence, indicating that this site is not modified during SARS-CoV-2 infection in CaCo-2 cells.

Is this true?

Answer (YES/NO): NO